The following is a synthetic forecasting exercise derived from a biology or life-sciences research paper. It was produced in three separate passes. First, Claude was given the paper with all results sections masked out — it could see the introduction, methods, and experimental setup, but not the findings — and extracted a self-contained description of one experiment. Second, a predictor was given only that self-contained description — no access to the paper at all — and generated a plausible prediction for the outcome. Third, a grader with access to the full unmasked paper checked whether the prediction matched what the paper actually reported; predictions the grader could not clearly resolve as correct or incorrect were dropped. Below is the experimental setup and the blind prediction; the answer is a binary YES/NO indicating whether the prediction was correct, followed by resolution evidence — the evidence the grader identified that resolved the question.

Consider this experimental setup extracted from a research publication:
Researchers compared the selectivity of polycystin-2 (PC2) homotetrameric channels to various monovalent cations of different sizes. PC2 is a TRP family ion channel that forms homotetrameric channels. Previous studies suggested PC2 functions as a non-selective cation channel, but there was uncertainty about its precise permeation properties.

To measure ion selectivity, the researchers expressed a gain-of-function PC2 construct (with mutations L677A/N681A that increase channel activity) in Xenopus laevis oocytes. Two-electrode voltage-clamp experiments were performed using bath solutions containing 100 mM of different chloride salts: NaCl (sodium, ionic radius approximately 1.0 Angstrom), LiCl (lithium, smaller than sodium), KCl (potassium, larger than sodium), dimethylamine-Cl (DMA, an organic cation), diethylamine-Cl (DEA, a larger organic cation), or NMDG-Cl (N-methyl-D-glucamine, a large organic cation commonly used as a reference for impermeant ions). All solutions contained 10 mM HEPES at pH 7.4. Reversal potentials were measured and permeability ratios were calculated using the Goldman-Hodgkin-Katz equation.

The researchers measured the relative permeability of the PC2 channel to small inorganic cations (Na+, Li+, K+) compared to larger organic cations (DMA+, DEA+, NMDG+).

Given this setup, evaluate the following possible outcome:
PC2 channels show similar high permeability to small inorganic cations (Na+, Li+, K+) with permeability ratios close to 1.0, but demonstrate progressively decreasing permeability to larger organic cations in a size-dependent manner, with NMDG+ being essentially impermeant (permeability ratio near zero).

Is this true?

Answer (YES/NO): NO